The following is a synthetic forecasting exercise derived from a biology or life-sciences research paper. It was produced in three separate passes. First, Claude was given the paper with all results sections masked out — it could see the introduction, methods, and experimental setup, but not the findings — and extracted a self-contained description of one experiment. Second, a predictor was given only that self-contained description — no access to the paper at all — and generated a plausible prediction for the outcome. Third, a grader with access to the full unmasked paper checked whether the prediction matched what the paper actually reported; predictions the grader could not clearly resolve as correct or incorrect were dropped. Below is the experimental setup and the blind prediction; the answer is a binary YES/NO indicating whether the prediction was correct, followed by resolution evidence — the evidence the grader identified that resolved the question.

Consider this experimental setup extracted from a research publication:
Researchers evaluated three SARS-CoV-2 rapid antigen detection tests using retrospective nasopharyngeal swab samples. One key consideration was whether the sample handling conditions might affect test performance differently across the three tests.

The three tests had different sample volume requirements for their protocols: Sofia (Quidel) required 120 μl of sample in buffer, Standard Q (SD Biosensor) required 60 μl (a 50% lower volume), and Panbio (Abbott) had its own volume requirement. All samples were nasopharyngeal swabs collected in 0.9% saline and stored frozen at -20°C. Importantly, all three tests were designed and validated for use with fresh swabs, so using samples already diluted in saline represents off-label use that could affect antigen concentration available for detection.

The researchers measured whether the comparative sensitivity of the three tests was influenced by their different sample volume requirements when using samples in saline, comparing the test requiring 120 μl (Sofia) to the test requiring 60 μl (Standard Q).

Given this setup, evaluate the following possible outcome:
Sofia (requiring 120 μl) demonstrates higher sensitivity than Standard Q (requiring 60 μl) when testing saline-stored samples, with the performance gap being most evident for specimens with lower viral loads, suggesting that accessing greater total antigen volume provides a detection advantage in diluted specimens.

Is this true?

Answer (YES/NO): NO